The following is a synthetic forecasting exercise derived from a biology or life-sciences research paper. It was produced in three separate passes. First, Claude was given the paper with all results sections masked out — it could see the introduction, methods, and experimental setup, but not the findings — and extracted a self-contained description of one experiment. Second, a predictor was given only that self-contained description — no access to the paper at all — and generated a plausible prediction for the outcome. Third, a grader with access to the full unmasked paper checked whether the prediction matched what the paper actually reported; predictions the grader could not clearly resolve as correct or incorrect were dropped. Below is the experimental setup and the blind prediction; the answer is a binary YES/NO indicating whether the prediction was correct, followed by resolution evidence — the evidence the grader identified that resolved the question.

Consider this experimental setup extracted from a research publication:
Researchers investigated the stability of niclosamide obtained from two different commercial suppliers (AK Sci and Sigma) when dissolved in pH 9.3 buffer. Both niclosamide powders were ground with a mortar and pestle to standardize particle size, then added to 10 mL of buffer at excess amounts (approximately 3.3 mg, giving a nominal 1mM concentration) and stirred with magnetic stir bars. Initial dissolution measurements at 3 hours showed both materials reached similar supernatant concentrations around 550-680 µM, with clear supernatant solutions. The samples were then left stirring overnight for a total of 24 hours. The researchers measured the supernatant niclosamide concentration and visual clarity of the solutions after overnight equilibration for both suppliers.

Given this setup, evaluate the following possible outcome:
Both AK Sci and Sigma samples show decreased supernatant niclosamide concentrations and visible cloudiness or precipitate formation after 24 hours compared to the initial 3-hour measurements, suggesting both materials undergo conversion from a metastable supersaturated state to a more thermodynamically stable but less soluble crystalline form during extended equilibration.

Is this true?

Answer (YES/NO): NO